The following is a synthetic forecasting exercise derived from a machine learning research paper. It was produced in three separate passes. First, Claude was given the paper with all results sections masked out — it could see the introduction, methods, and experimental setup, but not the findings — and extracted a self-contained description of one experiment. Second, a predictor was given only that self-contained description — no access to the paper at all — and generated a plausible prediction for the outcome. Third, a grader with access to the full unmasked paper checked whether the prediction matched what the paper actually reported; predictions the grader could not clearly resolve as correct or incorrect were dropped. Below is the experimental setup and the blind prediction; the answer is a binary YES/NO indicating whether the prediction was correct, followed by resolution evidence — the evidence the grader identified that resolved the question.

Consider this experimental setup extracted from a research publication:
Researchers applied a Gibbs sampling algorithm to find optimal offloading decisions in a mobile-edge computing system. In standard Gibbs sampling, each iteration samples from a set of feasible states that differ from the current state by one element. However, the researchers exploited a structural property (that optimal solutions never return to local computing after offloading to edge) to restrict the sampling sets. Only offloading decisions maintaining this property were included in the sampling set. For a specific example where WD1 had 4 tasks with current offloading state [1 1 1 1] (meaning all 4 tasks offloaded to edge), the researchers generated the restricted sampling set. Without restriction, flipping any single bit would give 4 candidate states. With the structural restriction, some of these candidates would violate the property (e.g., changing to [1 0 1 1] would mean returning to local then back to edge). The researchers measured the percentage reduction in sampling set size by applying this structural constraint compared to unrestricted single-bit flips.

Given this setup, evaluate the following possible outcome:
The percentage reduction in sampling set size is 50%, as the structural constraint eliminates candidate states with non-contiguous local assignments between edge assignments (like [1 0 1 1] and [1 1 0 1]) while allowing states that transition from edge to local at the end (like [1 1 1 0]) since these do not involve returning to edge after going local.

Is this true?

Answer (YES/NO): NO